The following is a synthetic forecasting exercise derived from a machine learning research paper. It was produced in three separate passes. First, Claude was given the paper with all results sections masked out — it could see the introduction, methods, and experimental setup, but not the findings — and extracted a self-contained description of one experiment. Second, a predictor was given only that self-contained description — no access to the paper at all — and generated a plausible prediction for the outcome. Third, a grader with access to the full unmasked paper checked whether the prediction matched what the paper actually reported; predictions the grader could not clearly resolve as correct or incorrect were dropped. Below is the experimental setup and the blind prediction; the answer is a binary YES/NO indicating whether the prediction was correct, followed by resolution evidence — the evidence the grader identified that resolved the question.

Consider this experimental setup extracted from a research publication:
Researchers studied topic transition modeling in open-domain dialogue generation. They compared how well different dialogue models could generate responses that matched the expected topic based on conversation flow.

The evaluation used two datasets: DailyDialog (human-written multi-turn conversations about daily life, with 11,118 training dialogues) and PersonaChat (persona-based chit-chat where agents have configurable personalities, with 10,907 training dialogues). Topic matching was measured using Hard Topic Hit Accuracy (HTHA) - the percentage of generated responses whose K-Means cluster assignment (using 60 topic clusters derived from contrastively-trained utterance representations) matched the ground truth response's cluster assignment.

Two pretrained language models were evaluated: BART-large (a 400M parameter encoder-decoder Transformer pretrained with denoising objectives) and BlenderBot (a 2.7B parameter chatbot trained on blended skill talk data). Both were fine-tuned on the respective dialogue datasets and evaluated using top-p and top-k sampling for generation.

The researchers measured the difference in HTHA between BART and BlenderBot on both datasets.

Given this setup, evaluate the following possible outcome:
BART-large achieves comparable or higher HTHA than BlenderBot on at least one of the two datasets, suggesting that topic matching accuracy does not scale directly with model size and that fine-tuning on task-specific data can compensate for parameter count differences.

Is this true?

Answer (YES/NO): NO